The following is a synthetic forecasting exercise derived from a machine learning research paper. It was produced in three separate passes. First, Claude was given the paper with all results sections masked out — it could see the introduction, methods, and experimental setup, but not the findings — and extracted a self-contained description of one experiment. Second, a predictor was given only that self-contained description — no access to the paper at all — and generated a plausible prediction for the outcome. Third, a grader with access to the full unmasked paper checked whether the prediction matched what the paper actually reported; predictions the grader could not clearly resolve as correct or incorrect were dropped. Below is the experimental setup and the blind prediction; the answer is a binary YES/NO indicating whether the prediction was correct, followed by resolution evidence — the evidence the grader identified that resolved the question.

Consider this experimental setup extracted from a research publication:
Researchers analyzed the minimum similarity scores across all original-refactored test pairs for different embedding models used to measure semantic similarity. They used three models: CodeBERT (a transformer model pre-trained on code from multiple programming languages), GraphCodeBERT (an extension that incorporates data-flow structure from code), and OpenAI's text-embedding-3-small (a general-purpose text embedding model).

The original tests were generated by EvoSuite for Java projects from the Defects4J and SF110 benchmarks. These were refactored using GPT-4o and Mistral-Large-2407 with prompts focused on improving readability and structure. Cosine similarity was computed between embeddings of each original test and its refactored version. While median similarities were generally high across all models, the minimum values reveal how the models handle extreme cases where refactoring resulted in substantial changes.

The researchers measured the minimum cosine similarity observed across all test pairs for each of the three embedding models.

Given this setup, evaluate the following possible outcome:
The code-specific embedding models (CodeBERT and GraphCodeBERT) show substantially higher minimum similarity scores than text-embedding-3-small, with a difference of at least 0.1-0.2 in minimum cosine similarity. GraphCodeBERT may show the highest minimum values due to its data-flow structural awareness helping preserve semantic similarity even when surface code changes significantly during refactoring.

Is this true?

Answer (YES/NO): NO